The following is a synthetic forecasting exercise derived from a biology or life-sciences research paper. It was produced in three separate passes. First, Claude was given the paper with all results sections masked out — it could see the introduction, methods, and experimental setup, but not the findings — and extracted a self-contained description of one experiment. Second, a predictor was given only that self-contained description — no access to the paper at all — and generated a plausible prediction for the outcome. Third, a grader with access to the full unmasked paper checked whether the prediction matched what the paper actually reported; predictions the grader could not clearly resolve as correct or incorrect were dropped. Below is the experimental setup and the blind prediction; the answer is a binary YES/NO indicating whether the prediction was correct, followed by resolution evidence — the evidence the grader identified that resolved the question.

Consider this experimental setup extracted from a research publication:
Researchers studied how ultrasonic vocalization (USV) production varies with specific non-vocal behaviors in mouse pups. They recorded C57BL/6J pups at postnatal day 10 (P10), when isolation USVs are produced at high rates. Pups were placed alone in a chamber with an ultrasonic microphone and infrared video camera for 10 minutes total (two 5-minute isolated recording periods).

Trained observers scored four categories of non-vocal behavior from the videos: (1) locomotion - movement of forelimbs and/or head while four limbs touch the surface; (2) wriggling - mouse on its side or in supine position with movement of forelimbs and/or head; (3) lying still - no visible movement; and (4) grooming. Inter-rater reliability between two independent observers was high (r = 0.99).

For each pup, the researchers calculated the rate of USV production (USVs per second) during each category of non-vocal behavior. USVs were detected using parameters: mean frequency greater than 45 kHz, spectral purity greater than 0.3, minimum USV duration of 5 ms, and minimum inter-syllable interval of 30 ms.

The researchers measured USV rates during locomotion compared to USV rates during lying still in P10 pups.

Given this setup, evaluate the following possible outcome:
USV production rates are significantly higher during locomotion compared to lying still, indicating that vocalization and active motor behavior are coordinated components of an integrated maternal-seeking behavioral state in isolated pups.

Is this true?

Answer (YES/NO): YES